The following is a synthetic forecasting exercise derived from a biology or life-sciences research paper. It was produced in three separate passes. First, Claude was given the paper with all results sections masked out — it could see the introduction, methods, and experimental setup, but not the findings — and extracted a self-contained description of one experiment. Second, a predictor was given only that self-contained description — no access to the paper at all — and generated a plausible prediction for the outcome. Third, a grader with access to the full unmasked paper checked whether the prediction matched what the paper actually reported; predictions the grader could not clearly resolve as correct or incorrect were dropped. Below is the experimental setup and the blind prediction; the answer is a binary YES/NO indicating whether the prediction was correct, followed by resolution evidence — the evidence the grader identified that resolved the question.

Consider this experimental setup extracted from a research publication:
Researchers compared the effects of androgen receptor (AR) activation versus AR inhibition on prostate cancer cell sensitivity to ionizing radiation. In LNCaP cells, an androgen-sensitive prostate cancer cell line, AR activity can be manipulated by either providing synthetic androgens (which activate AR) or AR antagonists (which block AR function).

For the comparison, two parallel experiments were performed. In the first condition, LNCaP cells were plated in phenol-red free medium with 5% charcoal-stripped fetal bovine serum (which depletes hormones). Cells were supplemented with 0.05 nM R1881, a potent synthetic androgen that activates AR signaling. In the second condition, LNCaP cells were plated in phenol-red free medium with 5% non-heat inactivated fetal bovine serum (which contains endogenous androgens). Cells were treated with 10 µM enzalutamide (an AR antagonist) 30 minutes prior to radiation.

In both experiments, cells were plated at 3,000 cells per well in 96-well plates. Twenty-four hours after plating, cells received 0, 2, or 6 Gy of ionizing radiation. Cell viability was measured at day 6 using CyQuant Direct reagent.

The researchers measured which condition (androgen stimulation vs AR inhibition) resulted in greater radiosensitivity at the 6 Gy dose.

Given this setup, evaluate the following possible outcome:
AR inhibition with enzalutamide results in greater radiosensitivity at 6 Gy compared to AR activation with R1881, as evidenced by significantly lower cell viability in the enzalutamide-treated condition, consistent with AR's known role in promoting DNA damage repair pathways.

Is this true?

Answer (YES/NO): YES